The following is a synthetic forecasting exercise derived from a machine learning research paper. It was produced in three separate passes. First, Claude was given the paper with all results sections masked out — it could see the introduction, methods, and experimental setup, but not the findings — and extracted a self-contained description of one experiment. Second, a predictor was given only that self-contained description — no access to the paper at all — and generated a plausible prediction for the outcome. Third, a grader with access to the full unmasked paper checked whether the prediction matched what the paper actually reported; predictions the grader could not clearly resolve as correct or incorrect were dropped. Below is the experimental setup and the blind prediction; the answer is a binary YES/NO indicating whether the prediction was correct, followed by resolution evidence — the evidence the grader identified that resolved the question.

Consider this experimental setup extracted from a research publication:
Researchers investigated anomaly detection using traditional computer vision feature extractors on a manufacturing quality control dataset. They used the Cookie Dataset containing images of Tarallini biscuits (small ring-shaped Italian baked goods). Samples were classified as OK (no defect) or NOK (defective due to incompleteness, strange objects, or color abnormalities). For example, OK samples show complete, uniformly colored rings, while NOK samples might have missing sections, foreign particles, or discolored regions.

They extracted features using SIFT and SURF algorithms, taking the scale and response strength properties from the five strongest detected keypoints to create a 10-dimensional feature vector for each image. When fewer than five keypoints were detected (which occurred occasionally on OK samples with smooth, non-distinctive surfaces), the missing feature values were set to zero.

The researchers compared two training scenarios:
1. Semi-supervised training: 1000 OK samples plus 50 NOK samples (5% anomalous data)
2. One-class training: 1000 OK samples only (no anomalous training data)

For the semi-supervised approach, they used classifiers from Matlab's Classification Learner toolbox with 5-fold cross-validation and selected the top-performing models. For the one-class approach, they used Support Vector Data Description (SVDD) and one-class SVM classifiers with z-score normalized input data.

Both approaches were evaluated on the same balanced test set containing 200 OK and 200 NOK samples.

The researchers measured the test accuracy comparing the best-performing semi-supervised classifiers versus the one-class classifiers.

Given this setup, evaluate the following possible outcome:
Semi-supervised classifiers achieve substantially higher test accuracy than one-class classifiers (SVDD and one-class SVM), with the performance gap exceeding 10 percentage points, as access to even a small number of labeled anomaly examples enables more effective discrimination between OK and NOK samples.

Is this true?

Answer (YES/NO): NO